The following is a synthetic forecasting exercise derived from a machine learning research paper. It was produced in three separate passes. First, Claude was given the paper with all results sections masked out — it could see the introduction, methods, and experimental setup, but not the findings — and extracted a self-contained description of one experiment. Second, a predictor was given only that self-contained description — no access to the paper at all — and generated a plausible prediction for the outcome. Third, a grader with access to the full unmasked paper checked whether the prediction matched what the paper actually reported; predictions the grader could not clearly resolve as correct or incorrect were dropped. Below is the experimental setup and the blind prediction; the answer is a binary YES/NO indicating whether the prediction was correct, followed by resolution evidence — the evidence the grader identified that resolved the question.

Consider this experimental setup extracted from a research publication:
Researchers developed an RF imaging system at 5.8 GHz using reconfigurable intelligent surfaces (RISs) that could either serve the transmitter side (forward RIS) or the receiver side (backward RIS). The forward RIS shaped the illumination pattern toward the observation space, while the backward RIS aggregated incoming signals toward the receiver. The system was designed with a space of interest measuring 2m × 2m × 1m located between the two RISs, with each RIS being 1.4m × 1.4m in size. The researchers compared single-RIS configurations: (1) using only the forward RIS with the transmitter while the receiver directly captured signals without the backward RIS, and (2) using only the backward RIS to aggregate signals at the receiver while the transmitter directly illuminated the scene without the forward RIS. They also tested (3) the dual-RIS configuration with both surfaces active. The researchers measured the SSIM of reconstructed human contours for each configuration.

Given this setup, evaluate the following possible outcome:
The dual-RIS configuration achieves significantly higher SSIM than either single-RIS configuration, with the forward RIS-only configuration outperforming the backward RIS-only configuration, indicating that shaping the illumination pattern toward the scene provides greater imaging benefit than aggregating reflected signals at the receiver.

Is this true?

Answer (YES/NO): NO